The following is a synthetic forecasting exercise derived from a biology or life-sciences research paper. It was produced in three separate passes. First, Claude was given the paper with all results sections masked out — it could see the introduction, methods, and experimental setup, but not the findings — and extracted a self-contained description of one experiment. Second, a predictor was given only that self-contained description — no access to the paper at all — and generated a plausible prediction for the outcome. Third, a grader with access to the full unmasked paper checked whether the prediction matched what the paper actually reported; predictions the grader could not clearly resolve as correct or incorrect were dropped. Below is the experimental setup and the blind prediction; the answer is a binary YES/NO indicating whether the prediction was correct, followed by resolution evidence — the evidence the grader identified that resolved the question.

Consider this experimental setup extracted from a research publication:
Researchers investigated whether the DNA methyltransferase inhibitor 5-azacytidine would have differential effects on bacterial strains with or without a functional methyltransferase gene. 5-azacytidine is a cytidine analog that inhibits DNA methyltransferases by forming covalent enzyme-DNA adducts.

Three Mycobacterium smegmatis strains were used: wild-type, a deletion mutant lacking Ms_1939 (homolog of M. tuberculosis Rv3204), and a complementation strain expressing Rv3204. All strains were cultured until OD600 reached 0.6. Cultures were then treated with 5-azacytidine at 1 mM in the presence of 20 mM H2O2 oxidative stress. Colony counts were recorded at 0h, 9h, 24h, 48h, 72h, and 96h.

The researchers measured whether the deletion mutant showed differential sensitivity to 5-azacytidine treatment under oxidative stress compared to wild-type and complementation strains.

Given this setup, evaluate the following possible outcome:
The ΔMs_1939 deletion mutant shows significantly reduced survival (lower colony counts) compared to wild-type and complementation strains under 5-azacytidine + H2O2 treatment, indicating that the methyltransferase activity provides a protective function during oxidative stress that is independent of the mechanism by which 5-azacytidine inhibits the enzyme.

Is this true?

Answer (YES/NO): YES